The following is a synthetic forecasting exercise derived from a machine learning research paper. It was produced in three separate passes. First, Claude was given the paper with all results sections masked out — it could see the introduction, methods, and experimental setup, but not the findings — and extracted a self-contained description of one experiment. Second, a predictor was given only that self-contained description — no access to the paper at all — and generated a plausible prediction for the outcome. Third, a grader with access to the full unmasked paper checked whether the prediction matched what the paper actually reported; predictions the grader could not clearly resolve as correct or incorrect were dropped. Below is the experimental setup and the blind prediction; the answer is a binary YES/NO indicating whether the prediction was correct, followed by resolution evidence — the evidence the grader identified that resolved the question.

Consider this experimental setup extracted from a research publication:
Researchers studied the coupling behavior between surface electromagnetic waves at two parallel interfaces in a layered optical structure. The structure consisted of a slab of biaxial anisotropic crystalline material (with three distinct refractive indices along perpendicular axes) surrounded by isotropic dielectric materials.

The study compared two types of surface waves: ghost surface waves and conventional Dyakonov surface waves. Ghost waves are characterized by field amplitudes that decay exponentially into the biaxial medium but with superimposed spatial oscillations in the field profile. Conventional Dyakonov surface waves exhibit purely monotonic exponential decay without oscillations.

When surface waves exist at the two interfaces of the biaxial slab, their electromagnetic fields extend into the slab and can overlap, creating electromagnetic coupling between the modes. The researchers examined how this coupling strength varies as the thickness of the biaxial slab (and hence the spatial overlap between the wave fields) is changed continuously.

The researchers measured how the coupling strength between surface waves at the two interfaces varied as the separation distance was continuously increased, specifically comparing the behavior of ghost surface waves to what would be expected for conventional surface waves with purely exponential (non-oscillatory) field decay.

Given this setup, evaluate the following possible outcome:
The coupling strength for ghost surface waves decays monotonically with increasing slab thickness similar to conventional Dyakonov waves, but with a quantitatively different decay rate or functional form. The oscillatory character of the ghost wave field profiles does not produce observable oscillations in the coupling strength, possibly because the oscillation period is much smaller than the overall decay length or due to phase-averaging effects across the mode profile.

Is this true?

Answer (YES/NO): NO